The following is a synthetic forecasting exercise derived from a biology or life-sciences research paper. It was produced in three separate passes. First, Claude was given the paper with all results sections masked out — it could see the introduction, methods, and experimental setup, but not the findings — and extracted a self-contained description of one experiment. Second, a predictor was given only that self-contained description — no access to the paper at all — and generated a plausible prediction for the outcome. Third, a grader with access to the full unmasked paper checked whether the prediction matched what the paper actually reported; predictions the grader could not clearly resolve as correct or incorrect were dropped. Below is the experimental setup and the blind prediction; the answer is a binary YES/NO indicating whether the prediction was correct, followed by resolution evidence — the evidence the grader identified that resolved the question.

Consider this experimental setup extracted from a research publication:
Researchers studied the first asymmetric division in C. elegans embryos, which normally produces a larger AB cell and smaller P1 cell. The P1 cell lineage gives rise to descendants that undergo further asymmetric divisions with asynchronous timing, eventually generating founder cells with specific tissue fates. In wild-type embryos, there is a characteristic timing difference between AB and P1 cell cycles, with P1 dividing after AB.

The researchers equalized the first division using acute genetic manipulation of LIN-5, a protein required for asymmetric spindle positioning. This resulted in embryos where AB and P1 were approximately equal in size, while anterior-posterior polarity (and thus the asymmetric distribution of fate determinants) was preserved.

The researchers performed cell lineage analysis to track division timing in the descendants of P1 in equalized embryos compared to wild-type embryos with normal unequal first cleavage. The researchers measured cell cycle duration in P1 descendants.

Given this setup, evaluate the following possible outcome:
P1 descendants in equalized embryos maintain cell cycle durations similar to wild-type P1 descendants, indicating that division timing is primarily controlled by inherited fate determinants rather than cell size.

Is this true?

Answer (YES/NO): NO